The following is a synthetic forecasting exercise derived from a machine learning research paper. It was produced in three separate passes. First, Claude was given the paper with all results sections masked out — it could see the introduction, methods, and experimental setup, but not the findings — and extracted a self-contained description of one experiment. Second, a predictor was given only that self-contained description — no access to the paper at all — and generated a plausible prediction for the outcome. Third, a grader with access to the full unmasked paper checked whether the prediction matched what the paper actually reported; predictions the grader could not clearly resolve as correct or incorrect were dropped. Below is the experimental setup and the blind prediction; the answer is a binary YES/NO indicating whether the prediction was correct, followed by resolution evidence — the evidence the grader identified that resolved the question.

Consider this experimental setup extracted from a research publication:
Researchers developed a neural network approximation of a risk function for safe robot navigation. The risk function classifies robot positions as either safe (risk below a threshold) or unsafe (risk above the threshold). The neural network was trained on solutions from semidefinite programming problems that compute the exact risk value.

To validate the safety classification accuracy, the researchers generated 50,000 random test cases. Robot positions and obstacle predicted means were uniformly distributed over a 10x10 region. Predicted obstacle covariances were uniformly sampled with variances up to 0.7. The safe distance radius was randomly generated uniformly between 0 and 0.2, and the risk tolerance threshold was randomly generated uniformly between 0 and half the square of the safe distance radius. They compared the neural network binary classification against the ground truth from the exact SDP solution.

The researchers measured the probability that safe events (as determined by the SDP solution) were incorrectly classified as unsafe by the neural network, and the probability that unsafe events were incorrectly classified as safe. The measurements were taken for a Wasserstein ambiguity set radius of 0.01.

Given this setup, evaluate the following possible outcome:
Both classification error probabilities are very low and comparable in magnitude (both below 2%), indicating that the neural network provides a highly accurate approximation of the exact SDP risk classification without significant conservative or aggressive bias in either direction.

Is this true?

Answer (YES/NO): YES